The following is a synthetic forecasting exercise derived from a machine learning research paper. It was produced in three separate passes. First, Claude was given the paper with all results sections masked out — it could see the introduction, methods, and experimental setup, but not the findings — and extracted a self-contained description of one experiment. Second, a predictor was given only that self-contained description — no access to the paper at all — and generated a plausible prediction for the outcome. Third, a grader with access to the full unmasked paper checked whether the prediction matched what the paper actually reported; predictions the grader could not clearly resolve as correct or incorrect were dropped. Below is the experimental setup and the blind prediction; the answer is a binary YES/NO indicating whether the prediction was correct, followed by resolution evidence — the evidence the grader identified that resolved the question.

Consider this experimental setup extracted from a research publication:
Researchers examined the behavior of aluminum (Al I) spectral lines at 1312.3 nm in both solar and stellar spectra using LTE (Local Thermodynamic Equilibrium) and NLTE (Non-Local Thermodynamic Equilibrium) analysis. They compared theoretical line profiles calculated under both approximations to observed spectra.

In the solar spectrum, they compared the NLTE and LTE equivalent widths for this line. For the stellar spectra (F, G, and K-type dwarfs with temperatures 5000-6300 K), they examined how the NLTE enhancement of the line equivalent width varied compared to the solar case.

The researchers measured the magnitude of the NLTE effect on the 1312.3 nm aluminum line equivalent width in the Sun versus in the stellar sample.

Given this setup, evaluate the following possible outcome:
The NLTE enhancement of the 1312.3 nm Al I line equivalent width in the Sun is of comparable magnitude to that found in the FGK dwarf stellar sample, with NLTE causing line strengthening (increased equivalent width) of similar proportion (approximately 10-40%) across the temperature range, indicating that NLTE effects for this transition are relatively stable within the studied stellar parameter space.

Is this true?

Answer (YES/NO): NO